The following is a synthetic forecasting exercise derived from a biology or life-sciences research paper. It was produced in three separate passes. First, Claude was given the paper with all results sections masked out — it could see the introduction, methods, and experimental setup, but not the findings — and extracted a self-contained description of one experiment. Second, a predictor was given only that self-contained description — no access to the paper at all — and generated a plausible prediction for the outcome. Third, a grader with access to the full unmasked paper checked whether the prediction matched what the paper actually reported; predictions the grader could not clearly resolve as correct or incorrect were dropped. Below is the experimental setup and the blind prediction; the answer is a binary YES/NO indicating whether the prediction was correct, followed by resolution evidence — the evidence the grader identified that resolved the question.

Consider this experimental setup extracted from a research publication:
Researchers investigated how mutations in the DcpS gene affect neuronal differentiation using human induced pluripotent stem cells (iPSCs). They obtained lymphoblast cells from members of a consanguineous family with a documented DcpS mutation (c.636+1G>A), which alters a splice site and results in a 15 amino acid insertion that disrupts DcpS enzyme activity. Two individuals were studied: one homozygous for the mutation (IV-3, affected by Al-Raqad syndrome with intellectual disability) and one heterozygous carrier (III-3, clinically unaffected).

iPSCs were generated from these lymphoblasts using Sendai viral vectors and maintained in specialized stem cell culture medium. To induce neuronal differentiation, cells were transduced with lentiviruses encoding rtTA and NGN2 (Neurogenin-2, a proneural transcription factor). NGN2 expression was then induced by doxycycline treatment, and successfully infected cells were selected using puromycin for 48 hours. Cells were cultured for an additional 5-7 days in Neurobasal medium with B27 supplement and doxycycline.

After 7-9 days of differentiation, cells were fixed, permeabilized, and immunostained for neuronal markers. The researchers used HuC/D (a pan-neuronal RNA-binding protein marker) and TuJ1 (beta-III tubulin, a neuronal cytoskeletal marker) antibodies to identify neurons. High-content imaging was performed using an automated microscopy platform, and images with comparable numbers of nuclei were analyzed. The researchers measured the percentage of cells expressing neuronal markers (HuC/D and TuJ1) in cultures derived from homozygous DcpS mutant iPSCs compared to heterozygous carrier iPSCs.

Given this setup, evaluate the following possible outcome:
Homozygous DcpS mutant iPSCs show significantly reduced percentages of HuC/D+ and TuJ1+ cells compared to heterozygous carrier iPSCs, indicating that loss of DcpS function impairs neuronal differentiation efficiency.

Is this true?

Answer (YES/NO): YES